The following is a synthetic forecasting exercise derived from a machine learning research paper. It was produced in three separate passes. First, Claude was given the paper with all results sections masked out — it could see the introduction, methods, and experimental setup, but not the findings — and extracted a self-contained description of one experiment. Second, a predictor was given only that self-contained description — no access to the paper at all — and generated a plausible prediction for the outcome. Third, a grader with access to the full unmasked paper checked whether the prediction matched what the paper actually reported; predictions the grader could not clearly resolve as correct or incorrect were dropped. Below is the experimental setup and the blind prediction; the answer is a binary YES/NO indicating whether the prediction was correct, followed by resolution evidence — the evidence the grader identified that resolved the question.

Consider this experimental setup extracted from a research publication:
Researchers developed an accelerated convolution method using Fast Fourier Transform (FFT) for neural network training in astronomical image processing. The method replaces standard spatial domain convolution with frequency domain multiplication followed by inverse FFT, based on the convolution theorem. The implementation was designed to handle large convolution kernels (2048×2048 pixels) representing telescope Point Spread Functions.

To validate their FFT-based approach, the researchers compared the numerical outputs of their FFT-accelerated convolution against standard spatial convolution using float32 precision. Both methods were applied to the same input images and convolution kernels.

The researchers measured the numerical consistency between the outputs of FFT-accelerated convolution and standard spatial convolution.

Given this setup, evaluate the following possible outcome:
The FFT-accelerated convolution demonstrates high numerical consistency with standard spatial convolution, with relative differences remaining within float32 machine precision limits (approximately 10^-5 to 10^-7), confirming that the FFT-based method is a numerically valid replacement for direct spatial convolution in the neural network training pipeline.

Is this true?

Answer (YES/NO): YES